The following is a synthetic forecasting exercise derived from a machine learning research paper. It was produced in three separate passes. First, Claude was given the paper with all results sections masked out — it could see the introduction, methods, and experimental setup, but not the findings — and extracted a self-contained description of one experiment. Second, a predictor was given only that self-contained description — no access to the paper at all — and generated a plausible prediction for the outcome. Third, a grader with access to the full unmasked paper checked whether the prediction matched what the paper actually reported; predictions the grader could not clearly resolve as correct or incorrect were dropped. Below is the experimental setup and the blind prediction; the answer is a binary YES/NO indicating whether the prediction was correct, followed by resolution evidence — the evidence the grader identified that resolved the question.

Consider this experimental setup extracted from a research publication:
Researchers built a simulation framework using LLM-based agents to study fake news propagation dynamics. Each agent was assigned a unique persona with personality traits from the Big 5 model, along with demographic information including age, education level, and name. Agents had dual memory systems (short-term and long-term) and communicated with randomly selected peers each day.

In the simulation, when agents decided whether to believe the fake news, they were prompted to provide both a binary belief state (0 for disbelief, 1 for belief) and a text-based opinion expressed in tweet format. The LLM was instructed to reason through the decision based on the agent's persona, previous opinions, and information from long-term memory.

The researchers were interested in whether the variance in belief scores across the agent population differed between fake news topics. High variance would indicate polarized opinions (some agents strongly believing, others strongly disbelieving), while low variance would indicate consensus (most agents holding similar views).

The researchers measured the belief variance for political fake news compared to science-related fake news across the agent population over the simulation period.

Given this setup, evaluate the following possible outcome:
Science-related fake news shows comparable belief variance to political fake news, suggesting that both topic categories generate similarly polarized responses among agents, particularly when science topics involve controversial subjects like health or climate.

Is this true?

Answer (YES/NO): NO